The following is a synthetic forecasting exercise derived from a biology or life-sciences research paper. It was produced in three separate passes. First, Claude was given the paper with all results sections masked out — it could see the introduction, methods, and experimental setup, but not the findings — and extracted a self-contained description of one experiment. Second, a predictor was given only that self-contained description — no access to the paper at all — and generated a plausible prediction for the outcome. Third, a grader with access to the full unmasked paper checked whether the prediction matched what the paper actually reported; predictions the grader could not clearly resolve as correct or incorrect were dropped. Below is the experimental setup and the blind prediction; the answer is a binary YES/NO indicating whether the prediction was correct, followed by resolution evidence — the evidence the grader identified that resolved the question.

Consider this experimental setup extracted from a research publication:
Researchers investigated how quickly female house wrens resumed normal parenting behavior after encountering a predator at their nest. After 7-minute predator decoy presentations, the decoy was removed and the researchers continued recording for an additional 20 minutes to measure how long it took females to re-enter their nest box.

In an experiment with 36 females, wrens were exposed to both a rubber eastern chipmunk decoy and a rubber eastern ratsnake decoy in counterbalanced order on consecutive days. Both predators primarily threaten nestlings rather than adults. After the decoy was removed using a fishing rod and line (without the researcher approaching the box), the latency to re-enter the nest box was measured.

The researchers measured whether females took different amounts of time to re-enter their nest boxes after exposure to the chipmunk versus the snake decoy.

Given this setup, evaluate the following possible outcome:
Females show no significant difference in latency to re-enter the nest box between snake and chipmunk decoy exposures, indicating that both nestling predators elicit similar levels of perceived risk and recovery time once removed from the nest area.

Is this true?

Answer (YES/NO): YES